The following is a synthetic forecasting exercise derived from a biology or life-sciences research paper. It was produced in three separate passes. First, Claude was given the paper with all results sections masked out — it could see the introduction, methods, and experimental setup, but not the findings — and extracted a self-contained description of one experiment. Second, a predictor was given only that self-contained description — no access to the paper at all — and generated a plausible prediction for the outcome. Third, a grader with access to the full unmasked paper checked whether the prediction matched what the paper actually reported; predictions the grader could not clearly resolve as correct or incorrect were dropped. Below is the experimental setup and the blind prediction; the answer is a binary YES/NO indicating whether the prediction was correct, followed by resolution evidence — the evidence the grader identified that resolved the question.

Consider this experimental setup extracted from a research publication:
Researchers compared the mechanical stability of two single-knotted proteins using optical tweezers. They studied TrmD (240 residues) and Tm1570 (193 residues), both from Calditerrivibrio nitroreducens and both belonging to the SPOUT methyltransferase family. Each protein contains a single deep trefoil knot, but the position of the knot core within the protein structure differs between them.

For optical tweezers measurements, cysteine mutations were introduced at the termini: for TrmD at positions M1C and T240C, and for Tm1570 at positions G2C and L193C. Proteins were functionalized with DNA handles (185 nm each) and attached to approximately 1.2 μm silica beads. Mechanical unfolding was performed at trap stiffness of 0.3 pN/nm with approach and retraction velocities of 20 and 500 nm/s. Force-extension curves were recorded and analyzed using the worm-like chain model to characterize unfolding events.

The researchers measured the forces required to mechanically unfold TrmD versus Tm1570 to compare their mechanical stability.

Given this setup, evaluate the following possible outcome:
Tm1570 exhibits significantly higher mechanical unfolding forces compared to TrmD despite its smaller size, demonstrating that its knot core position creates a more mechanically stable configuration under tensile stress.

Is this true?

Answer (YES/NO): YES